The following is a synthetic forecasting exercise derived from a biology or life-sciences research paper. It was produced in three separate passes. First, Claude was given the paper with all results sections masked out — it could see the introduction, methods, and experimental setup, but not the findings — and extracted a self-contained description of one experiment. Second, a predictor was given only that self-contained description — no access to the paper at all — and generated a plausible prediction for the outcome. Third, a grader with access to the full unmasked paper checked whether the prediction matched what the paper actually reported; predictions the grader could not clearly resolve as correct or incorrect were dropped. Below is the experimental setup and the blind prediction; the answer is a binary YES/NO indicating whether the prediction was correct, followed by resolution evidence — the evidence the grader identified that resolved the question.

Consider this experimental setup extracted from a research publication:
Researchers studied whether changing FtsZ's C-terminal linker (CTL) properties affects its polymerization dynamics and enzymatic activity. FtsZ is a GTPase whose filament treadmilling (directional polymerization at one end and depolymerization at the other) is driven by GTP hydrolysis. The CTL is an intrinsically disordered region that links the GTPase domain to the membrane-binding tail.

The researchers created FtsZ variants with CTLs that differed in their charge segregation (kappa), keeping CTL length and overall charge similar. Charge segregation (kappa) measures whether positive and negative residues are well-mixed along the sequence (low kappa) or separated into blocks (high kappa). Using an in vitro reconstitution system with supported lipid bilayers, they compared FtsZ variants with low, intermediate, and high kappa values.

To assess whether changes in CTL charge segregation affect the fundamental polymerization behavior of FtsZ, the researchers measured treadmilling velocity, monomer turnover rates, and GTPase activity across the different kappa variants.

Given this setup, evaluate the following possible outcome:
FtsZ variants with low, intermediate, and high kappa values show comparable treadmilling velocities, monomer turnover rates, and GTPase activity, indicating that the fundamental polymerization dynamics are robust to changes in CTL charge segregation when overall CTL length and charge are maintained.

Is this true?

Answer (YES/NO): YES